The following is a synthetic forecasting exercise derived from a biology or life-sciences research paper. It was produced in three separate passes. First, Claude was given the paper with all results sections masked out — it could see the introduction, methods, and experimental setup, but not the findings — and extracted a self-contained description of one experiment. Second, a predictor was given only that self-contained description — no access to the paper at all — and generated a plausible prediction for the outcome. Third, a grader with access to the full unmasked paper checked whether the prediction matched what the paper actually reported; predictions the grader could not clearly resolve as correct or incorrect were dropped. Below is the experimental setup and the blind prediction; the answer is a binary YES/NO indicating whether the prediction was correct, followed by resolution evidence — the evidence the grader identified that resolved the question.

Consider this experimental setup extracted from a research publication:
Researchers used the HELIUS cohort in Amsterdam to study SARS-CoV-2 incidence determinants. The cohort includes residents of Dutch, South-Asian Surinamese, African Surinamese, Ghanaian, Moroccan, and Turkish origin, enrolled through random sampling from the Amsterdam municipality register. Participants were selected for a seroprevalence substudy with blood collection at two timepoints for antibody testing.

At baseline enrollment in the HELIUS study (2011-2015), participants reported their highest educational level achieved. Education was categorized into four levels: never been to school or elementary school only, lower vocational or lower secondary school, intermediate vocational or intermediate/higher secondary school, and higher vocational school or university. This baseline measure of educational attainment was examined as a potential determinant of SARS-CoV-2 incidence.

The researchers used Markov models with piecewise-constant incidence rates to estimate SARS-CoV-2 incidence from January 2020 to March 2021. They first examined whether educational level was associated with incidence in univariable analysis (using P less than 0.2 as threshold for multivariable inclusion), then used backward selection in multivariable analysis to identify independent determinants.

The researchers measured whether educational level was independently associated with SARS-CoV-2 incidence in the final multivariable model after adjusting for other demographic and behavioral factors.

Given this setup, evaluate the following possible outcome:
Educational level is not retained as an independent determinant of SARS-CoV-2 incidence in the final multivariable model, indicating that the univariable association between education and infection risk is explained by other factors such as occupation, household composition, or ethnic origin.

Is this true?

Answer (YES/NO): NO